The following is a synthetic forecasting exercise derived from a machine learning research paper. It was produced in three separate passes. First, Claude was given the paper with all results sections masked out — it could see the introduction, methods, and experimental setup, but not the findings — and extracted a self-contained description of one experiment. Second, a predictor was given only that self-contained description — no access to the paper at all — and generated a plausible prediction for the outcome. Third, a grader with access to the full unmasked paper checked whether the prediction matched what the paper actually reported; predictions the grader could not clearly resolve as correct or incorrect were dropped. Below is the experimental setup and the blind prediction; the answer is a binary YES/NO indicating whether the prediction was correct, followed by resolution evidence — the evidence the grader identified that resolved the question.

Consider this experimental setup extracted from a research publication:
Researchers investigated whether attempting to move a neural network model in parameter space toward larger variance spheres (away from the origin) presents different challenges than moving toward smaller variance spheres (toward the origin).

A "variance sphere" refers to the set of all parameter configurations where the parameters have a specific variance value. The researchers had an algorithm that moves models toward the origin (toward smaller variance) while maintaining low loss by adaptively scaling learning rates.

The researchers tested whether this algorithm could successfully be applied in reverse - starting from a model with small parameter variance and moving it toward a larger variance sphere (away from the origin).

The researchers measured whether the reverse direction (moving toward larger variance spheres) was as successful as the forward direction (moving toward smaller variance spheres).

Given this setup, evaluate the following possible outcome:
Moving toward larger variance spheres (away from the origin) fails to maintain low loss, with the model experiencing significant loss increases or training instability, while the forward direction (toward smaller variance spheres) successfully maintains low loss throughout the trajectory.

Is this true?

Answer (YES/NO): YES